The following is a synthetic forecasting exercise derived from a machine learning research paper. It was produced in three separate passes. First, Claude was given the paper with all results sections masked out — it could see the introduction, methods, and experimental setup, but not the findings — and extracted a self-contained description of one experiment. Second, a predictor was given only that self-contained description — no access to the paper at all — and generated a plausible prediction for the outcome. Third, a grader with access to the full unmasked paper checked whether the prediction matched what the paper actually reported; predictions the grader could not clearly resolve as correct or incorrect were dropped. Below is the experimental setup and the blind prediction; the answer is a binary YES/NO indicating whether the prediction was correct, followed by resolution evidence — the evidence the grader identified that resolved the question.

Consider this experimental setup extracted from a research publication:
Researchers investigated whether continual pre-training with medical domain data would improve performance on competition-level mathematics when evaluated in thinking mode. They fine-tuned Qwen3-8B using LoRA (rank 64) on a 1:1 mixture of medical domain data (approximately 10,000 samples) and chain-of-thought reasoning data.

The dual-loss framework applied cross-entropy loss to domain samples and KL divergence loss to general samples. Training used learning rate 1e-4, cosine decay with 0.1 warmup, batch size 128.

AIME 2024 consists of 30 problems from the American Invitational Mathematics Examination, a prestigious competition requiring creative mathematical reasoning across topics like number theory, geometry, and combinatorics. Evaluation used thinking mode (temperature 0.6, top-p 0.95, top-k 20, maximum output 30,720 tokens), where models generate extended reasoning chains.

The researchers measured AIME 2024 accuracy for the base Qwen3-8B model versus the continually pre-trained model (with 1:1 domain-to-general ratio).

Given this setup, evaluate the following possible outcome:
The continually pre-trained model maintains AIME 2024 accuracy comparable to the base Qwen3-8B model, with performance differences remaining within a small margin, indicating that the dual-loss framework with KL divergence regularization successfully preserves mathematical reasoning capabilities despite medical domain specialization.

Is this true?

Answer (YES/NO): NO